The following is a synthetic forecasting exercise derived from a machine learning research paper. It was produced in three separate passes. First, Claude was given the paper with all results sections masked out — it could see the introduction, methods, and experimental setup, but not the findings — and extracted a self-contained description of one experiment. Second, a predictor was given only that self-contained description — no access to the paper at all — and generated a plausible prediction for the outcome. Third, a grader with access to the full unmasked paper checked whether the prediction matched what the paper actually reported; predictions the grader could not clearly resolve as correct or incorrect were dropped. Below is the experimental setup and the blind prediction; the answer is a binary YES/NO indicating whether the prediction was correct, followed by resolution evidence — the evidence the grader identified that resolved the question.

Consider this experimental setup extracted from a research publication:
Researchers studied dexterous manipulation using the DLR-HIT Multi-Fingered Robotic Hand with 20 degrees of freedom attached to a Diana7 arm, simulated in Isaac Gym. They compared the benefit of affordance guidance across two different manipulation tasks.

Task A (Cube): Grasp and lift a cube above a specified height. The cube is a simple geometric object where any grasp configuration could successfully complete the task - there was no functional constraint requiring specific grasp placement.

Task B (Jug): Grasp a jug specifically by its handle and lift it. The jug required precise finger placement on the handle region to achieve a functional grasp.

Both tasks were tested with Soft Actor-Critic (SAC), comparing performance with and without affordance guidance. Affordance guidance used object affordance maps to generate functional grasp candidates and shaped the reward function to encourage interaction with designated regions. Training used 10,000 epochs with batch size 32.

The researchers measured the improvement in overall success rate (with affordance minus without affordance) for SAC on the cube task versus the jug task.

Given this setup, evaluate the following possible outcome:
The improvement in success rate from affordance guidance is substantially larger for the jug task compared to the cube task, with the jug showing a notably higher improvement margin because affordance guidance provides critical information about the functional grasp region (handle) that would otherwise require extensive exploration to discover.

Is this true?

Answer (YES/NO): YES